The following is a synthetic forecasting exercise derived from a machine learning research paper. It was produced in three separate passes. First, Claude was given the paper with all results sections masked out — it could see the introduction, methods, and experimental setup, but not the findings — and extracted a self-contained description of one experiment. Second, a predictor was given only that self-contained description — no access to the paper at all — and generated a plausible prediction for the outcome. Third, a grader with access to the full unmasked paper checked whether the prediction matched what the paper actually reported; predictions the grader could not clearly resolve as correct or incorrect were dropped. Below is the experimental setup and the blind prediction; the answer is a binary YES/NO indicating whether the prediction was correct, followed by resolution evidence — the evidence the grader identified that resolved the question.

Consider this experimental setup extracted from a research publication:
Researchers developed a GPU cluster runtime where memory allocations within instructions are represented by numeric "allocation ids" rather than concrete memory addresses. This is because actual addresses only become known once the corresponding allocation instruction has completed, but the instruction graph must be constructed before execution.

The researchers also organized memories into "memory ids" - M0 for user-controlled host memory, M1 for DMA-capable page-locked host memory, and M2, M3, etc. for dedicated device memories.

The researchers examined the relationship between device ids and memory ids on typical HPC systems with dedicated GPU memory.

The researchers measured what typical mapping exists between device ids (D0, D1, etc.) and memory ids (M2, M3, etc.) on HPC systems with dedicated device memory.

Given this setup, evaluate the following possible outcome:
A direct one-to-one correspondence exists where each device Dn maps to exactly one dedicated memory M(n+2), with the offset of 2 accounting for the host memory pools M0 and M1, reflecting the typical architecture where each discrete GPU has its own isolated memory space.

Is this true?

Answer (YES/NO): YES